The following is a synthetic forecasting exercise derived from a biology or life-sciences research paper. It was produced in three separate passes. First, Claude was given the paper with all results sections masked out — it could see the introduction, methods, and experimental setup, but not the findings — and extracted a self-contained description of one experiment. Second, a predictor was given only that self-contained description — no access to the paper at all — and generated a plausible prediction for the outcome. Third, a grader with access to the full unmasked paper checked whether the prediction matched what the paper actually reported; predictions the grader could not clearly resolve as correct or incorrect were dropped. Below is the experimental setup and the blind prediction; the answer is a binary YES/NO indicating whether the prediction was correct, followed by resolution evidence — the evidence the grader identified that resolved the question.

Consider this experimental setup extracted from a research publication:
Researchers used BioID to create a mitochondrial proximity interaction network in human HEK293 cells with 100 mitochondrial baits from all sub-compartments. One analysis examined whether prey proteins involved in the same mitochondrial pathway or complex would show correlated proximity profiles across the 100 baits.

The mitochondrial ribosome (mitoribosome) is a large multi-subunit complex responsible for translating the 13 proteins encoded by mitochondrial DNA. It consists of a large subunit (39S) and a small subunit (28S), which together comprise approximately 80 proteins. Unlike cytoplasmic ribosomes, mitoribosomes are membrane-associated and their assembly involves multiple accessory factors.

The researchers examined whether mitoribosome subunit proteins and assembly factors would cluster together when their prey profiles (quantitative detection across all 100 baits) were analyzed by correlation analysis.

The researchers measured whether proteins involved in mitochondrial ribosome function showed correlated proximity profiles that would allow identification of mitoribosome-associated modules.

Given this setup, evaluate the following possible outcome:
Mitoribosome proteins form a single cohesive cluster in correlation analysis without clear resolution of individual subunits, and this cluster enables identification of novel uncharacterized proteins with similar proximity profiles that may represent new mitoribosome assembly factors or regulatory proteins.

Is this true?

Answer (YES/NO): NO